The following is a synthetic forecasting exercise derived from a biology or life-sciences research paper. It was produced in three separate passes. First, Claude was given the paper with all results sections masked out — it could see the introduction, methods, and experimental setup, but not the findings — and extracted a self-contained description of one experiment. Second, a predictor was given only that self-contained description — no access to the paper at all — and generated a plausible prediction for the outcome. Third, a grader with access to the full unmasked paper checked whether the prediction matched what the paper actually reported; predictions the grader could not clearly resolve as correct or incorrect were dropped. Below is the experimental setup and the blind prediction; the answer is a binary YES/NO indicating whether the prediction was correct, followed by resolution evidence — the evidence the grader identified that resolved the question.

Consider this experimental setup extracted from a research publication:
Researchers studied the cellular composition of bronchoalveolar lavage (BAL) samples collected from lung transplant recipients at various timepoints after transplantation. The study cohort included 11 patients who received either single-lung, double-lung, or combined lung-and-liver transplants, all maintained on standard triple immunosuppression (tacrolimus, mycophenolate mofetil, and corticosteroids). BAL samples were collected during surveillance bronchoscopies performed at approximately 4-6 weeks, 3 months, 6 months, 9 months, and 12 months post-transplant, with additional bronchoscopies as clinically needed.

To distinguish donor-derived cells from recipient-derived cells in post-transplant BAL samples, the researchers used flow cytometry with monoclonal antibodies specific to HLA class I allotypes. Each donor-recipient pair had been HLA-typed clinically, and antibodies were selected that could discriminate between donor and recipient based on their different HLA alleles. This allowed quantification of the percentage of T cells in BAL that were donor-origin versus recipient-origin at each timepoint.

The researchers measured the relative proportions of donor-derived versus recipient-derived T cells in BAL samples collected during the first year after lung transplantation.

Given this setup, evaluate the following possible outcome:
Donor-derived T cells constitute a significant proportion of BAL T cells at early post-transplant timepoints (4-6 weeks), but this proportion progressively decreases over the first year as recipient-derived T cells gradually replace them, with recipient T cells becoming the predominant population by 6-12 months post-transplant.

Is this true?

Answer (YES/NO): YES